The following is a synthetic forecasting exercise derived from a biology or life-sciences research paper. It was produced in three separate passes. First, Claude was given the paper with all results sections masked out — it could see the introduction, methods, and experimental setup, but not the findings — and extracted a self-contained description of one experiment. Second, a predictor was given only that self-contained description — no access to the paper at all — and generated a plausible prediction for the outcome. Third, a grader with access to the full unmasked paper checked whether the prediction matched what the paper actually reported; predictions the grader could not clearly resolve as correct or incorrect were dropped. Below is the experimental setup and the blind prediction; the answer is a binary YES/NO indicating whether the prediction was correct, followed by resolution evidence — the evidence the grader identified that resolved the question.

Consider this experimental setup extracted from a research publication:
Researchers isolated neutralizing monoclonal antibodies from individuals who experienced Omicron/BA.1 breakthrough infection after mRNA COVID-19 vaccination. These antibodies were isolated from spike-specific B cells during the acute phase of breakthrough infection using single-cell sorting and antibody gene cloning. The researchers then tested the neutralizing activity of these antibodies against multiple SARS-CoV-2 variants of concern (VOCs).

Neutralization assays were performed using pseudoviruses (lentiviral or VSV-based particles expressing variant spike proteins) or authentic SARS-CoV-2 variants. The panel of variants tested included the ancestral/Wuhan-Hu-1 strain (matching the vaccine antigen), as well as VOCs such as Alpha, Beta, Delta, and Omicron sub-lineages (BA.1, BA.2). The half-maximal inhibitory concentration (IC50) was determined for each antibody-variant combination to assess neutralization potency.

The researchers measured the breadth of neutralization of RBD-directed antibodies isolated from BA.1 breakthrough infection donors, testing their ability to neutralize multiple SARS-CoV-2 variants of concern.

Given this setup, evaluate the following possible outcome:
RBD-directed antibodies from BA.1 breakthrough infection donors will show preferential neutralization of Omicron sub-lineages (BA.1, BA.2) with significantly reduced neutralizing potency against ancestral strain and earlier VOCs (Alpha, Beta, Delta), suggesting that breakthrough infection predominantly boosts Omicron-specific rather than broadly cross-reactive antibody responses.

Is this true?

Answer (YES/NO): NO